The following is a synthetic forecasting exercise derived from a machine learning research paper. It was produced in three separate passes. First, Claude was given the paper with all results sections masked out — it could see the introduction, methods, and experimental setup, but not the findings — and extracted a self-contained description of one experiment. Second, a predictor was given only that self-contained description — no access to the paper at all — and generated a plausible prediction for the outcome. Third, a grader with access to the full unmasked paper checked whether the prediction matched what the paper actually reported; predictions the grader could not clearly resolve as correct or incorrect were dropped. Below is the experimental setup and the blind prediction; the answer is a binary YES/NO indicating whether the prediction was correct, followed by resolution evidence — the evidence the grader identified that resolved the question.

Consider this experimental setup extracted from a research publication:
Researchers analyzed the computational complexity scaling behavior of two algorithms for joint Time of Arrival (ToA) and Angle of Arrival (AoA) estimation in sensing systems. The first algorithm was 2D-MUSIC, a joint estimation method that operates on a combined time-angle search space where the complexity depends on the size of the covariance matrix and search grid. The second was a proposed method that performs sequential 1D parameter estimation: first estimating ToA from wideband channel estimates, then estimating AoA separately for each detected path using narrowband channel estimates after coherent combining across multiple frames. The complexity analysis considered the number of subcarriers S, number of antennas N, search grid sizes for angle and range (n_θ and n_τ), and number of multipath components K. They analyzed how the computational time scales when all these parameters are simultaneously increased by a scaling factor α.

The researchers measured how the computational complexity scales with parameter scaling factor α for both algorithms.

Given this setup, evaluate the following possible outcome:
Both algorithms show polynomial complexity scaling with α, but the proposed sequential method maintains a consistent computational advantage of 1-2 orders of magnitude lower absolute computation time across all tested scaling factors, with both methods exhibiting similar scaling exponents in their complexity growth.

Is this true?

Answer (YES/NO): NO